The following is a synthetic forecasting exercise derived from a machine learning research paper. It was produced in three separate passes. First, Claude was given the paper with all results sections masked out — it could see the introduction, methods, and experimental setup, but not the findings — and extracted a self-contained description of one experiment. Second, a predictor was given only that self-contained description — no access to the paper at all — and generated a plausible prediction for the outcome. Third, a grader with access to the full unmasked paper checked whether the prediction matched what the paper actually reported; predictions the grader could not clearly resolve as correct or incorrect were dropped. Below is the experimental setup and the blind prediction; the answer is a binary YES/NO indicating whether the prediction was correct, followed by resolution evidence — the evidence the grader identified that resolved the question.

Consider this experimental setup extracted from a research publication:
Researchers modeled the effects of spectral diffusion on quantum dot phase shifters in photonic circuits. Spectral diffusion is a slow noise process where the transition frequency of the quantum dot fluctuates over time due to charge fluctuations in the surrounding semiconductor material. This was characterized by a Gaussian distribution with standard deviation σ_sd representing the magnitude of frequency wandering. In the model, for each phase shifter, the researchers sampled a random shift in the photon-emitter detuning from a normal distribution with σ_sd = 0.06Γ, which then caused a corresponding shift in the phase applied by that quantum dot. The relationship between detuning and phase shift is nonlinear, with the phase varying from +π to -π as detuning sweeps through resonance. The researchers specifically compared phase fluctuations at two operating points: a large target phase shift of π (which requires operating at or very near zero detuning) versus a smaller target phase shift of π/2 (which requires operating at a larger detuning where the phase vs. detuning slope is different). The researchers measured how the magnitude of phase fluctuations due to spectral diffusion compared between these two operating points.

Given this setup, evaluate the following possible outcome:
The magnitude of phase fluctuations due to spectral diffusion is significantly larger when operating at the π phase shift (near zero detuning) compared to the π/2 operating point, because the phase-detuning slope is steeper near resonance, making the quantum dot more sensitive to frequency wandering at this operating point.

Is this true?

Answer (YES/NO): YES